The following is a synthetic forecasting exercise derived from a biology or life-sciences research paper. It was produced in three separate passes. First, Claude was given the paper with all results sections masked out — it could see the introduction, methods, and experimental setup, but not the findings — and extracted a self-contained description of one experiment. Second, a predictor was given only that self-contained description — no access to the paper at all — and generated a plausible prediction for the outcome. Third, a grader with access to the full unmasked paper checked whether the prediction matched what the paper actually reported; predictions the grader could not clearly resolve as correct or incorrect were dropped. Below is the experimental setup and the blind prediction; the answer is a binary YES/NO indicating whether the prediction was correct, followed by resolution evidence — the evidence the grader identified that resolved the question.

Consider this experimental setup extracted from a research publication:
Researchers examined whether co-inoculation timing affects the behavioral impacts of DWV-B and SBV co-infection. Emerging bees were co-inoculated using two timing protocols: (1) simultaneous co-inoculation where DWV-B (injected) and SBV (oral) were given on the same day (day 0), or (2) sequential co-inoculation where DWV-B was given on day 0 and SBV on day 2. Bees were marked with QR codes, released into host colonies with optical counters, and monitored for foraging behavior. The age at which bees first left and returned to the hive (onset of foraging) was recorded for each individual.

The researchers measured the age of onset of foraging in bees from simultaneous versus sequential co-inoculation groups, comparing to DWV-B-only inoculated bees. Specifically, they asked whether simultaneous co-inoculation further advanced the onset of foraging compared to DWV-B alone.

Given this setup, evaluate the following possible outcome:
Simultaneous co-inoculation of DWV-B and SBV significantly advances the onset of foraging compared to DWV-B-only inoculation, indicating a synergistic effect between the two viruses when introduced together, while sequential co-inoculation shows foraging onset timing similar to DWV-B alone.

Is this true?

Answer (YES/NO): YES